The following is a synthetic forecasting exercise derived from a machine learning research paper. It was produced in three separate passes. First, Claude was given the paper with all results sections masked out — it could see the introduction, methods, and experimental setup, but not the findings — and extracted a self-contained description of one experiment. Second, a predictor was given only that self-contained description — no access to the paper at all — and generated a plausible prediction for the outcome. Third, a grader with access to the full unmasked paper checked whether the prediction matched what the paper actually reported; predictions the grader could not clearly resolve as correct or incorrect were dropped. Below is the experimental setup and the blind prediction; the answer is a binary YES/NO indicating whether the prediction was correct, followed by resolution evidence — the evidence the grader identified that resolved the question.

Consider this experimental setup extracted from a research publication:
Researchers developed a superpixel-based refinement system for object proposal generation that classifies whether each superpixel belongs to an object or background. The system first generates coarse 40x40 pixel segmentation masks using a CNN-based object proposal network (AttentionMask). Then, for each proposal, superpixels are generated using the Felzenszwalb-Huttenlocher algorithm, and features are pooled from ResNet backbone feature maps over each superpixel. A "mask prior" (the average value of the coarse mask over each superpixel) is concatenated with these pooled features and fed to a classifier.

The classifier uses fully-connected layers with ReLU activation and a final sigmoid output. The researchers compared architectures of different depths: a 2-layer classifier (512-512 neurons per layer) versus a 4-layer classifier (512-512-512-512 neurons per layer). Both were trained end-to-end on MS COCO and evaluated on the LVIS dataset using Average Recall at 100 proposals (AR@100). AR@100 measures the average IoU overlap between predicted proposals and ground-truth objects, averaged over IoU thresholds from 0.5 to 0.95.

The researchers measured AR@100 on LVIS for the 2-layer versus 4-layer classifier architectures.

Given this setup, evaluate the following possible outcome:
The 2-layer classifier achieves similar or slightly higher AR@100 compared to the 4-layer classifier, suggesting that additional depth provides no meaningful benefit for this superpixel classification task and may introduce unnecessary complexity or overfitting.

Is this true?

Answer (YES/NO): NO